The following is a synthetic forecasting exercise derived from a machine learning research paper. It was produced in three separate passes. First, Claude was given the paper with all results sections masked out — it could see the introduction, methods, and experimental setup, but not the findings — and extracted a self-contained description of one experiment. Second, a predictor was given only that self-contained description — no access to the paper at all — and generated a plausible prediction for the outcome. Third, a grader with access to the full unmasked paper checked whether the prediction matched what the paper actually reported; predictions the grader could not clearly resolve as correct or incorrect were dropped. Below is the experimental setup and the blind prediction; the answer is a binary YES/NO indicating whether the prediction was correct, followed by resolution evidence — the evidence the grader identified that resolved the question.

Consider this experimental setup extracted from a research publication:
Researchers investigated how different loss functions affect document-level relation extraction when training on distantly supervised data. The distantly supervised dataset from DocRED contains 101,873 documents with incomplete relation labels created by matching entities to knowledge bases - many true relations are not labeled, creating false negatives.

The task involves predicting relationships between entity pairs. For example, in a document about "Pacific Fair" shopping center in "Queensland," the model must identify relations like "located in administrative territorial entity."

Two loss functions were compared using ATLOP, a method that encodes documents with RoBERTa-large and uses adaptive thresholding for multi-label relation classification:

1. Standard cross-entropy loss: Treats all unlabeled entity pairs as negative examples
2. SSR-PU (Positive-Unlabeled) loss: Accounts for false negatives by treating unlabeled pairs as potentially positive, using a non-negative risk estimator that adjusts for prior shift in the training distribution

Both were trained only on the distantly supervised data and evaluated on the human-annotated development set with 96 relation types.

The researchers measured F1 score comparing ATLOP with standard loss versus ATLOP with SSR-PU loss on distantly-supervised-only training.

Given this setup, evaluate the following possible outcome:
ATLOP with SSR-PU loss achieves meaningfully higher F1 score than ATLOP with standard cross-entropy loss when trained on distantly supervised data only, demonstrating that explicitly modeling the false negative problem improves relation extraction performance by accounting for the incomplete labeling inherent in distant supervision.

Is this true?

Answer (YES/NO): NO